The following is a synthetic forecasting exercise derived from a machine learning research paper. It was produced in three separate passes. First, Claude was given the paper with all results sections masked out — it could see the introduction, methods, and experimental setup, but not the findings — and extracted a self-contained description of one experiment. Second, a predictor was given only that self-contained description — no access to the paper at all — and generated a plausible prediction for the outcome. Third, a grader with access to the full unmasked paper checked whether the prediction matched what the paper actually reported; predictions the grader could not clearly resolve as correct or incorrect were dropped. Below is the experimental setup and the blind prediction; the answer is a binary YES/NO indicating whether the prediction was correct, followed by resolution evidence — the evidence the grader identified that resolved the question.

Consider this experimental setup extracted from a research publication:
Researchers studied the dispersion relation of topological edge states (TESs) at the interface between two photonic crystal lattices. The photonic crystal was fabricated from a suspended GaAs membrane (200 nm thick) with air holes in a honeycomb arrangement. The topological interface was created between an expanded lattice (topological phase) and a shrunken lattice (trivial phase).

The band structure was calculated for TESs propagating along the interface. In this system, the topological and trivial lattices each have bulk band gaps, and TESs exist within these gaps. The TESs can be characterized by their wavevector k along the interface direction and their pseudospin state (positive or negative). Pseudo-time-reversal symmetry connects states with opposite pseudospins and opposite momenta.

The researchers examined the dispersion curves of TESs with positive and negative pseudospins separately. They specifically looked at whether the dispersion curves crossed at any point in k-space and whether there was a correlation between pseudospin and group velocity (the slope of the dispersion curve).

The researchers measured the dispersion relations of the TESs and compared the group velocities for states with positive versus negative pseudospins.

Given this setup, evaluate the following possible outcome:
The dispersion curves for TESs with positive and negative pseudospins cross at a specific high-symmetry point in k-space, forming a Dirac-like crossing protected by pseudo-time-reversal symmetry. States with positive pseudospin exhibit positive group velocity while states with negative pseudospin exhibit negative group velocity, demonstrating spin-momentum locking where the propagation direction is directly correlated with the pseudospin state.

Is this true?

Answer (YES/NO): YES